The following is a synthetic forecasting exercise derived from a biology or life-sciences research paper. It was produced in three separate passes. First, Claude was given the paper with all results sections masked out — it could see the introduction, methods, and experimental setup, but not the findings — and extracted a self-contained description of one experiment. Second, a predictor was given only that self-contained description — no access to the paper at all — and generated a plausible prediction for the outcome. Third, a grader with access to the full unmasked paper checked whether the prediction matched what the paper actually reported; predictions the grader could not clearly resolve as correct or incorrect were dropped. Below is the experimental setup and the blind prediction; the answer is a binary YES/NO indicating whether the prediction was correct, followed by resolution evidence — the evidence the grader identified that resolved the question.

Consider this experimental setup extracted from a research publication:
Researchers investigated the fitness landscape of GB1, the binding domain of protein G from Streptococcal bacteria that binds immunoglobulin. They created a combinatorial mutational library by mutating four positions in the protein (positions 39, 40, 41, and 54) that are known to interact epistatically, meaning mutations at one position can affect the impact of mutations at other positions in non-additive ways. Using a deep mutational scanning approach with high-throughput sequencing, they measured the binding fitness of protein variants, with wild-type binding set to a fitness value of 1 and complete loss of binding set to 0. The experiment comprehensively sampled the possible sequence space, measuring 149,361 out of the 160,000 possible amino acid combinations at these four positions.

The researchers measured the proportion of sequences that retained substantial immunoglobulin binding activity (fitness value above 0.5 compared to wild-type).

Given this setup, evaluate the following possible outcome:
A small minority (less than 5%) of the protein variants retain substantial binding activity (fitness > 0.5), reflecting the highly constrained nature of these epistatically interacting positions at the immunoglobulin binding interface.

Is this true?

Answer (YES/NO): YES